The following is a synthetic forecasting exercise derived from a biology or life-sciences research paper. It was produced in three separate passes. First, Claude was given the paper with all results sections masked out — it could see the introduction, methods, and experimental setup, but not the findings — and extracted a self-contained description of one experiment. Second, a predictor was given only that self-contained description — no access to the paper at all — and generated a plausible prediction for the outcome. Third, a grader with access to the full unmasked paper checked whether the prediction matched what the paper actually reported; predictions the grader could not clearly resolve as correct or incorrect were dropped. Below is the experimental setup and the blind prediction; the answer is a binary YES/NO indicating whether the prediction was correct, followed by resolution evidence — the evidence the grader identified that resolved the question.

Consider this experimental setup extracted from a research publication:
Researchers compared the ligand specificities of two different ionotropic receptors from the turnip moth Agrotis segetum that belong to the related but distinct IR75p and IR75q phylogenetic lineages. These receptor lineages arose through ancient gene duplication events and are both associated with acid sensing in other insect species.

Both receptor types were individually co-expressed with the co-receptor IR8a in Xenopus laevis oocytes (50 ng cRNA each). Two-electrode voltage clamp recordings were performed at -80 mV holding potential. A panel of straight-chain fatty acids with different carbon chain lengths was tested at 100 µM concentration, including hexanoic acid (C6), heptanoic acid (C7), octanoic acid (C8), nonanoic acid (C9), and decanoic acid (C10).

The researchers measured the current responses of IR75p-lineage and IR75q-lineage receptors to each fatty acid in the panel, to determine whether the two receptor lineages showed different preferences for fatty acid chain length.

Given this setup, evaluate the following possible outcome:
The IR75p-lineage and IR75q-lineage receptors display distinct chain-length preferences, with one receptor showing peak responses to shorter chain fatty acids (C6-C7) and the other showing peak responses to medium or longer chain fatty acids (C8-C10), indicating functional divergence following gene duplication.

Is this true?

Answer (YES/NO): YES